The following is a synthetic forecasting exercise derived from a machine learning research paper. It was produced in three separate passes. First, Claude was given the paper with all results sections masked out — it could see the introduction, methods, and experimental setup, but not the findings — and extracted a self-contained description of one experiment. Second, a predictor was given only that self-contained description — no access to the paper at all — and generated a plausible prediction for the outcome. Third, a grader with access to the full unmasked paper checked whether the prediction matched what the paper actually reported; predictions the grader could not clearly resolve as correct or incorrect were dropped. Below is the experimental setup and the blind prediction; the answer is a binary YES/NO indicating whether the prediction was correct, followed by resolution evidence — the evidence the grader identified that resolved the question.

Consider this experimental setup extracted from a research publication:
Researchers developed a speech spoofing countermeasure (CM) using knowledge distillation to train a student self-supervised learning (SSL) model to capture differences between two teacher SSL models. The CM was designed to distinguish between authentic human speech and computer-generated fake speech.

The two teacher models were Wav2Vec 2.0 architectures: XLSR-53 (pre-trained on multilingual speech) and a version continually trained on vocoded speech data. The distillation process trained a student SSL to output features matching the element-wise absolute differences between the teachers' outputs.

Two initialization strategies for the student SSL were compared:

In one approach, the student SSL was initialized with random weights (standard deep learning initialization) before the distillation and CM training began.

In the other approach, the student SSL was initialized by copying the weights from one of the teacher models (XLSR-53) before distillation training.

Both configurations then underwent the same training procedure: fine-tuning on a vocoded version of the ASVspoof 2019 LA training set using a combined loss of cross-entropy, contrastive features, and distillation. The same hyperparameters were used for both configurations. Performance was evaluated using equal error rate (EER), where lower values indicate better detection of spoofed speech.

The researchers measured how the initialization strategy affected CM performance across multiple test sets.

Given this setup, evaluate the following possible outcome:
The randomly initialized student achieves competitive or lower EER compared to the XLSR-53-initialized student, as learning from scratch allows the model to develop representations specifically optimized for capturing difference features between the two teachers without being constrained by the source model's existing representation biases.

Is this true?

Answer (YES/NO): NO